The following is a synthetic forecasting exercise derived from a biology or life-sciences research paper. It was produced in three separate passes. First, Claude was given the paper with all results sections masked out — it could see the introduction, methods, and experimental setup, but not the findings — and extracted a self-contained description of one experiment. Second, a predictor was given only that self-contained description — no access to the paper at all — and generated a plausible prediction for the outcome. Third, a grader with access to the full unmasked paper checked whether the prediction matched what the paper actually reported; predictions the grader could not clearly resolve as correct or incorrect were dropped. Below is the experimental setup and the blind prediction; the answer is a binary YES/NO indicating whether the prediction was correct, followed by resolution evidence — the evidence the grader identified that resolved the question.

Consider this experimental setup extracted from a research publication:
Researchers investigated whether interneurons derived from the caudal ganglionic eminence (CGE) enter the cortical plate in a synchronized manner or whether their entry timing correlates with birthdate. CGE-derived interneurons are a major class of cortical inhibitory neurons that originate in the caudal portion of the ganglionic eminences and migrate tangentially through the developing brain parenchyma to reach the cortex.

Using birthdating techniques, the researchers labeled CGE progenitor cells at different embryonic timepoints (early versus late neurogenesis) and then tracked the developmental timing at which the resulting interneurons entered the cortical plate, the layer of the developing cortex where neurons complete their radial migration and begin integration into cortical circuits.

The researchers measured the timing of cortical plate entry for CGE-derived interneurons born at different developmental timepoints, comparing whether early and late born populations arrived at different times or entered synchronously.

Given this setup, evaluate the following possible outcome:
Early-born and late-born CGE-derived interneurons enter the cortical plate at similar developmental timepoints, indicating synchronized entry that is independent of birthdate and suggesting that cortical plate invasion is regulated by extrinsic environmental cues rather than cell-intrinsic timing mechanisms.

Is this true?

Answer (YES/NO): YES